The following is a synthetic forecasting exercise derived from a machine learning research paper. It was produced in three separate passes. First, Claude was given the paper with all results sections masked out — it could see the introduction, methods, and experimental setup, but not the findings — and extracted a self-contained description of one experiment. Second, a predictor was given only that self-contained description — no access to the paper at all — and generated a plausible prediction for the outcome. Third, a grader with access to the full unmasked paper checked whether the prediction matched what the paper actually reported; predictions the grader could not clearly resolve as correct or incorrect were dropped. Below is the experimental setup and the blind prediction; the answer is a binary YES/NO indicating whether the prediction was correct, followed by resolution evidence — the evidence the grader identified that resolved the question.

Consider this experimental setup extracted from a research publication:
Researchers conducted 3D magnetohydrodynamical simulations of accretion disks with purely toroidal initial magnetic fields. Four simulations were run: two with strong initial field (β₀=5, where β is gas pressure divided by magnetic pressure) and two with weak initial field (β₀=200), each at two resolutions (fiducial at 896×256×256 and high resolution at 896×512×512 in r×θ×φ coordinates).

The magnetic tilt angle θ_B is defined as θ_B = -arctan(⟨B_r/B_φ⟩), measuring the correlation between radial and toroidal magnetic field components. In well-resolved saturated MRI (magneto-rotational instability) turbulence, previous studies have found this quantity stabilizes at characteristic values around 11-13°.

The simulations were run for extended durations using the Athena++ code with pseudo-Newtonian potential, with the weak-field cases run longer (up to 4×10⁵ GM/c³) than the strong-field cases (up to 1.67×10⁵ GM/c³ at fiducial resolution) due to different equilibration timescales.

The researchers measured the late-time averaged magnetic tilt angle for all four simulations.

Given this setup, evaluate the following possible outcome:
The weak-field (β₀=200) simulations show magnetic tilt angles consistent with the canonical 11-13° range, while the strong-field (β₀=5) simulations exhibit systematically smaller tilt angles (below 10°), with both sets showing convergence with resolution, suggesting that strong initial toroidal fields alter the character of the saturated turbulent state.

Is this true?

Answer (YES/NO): NO